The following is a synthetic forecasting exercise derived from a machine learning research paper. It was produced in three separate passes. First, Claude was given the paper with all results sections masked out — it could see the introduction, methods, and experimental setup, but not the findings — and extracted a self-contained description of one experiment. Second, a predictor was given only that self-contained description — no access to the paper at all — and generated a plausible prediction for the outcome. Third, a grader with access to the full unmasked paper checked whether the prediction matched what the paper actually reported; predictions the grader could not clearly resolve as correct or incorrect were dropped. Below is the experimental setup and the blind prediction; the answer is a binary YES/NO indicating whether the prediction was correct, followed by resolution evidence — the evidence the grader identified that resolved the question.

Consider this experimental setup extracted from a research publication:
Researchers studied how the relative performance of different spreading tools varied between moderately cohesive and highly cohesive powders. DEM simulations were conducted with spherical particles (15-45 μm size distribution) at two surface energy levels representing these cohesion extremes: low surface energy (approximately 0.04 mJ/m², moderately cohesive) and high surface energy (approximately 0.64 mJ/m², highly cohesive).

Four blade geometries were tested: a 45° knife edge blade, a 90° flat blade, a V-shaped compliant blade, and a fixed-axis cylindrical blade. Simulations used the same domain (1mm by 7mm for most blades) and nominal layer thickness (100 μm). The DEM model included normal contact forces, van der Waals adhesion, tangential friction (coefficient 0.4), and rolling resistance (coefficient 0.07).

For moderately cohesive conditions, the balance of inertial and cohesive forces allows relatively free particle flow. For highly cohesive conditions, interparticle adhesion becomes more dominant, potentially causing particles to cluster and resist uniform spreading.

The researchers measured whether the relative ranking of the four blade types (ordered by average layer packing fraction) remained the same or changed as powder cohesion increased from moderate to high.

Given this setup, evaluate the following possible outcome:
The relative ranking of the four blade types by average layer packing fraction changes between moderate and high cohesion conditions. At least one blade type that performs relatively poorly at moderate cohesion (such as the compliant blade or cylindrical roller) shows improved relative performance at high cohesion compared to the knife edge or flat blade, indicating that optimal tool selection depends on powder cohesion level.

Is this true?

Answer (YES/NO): NO